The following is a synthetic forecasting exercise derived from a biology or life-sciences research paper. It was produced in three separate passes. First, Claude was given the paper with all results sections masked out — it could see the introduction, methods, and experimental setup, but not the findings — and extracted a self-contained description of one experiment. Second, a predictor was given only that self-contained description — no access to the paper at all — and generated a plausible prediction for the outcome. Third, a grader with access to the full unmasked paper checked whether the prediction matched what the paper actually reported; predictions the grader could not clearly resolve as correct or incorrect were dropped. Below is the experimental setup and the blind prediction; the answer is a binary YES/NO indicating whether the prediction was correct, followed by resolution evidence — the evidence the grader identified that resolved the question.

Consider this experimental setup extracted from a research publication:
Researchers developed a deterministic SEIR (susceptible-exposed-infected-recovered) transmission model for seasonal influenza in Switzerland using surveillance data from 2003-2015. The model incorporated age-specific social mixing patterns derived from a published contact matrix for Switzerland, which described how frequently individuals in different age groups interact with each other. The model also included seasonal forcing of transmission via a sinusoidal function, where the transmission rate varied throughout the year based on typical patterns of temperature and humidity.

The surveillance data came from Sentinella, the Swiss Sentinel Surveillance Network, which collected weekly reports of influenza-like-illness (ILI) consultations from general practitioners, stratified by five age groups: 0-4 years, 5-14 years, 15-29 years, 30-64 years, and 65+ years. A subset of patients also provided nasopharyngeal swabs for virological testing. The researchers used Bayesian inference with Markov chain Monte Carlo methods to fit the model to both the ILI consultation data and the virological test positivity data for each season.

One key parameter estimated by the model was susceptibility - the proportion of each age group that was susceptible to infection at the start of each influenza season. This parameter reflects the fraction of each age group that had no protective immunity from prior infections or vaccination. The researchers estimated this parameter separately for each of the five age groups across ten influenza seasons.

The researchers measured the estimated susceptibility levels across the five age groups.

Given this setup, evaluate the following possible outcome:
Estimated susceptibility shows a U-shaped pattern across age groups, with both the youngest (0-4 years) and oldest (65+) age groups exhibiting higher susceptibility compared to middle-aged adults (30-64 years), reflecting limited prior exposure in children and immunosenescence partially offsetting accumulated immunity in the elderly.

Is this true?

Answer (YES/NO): NO